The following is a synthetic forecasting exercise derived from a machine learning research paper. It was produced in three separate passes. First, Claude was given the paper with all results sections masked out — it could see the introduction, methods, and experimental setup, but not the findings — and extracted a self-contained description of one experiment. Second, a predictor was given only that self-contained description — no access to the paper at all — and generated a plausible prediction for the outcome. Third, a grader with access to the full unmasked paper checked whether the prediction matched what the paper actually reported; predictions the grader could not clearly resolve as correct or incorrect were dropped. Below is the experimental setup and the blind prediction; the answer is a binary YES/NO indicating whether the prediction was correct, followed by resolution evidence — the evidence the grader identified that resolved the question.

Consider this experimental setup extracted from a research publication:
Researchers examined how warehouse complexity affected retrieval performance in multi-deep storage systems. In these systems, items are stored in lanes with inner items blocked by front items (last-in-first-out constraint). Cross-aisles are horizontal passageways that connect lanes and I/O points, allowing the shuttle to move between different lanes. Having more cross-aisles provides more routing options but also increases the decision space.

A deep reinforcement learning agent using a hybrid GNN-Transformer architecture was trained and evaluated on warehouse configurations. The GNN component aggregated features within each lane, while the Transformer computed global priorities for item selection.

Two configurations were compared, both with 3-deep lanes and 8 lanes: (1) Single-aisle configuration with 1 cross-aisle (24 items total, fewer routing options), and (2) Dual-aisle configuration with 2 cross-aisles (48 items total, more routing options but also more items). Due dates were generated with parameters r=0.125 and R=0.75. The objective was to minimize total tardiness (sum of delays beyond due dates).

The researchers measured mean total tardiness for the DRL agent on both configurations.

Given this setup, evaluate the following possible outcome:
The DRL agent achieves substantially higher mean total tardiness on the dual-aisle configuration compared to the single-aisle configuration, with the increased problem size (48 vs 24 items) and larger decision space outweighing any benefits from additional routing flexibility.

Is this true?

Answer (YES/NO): YES